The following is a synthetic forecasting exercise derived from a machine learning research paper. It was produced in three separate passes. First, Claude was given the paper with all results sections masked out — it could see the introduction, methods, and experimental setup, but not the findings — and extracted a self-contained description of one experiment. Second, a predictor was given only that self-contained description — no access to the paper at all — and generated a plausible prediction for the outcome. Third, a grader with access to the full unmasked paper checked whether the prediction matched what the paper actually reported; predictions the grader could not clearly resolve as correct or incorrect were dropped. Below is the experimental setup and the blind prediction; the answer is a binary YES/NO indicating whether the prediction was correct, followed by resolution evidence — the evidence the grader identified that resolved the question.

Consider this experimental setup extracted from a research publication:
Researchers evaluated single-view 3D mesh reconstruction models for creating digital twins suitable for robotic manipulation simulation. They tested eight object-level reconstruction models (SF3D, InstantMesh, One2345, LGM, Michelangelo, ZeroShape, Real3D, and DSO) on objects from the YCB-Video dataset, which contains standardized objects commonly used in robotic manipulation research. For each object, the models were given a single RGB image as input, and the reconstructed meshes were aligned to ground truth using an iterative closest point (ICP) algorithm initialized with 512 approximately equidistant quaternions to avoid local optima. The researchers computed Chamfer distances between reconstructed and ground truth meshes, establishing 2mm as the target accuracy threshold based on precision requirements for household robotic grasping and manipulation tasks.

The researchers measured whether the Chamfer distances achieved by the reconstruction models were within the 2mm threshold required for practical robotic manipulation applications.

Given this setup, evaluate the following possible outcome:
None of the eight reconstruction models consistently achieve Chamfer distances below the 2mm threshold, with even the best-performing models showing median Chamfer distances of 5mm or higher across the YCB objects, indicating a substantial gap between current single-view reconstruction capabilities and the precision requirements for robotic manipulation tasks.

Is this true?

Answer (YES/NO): NO